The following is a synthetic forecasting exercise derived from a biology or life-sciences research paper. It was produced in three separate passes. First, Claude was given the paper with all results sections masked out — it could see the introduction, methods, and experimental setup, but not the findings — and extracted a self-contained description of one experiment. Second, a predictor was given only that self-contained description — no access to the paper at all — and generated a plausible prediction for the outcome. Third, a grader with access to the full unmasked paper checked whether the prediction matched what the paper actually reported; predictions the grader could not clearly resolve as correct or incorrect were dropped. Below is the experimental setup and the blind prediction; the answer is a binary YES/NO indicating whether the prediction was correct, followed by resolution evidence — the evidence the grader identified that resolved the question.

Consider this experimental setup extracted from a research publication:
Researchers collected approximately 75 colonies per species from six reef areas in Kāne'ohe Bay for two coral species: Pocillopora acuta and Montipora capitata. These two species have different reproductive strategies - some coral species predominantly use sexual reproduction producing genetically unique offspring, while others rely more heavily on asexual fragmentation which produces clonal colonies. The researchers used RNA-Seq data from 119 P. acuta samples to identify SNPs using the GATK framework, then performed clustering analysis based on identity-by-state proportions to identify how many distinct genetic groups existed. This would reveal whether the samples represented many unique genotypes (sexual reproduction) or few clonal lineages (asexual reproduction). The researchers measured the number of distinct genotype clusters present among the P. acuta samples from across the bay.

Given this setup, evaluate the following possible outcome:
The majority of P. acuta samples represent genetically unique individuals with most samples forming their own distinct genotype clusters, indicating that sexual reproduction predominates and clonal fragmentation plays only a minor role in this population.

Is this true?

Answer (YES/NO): NO